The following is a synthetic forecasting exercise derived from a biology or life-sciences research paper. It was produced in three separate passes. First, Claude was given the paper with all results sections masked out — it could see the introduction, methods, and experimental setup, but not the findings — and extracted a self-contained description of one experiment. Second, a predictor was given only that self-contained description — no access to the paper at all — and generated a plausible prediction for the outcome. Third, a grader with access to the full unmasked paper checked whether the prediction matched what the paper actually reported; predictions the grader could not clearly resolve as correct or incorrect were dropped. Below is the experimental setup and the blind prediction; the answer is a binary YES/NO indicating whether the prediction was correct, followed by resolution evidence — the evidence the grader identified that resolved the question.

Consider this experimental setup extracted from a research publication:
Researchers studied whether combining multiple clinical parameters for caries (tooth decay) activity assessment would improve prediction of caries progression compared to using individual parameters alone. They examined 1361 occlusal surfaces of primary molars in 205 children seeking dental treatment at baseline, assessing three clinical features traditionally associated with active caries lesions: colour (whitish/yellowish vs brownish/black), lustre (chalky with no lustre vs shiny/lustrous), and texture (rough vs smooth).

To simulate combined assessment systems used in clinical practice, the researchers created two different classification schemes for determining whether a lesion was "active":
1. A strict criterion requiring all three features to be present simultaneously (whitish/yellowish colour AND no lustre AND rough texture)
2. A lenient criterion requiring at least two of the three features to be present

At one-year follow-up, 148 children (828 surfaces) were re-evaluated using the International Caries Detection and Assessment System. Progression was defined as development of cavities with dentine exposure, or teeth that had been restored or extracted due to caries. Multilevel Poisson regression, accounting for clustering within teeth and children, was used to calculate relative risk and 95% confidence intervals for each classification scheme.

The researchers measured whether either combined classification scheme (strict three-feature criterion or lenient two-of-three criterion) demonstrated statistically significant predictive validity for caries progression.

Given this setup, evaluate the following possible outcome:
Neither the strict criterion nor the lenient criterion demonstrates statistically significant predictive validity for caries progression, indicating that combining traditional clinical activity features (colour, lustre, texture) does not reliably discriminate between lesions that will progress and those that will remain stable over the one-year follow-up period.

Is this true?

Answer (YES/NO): NO